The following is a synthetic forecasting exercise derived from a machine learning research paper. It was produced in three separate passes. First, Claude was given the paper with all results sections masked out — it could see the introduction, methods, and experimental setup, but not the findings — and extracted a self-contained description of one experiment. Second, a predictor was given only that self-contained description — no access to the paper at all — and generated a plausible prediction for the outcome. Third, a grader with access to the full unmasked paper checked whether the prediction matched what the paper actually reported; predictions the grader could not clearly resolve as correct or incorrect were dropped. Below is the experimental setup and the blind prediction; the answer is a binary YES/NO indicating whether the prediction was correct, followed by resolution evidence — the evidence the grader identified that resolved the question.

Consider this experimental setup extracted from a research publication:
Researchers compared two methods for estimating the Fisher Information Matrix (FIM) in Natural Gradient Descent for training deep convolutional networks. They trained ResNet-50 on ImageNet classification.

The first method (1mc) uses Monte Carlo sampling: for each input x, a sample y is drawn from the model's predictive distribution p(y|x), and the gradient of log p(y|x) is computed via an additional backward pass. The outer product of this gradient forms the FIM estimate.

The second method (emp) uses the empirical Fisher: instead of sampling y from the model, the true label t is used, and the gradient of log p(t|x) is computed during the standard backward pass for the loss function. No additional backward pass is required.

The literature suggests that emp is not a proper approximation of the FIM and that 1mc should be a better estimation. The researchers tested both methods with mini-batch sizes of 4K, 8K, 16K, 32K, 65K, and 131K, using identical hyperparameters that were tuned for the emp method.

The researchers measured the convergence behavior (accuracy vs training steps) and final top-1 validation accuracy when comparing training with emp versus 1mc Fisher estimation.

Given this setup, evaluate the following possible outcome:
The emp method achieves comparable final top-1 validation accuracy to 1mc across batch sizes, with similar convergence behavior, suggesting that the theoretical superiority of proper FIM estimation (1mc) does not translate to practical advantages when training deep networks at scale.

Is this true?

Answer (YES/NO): YES